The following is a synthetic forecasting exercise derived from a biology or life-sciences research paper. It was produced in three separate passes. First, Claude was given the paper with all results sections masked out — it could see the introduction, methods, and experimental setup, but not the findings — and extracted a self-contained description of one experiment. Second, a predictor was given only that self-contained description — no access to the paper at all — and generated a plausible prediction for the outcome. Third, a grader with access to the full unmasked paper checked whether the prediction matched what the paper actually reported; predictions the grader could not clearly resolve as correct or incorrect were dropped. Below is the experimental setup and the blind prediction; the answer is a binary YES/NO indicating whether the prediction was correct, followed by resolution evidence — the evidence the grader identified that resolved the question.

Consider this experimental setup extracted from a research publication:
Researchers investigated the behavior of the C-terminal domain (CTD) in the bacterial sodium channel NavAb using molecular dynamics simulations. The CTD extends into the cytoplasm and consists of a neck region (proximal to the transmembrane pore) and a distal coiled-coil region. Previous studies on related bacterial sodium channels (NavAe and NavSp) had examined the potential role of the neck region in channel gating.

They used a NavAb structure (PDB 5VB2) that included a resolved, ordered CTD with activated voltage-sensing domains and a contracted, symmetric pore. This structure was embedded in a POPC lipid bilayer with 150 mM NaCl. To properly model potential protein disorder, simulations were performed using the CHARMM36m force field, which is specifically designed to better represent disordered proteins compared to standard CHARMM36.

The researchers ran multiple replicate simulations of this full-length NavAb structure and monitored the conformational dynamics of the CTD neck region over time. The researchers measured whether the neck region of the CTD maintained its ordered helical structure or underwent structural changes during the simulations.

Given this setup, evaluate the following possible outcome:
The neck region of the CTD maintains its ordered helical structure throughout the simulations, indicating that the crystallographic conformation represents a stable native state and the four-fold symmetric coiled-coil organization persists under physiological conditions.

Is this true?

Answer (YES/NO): NO